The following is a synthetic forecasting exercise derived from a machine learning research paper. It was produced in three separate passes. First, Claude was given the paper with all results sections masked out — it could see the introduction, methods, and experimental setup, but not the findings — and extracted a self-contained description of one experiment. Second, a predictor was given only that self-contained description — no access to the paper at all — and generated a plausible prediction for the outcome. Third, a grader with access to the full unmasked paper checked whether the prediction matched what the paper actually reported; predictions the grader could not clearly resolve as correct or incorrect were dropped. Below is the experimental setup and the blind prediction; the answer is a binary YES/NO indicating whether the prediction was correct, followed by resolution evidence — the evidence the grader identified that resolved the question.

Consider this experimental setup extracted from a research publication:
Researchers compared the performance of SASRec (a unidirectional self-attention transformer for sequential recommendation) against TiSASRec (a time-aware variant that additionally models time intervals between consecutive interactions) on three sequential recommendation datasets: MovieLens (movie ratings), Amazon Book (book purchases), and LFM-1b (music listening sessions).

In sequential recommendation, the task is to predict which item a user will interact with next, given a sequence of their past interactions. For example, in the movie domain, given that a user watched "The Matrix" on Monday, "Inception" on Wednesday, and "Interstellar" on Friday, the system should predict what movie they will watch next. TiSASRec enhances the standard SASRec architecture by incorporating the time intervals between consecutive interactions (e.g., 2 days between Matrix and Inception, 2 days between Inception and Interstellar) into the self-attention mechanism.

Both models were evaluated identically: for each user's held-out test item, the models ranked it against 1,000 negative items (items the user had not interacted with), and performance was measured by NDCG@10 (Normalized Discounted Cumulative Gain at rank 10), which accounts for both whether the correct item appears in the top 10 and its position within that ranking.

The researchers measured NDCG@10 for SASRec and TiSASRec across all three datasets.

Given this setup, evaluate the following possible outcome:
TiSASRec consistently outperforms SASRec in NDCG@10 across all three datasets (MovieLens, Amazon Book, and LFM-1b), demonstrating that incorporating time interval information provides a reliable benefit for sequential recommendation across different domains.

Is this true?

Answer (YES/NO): NO